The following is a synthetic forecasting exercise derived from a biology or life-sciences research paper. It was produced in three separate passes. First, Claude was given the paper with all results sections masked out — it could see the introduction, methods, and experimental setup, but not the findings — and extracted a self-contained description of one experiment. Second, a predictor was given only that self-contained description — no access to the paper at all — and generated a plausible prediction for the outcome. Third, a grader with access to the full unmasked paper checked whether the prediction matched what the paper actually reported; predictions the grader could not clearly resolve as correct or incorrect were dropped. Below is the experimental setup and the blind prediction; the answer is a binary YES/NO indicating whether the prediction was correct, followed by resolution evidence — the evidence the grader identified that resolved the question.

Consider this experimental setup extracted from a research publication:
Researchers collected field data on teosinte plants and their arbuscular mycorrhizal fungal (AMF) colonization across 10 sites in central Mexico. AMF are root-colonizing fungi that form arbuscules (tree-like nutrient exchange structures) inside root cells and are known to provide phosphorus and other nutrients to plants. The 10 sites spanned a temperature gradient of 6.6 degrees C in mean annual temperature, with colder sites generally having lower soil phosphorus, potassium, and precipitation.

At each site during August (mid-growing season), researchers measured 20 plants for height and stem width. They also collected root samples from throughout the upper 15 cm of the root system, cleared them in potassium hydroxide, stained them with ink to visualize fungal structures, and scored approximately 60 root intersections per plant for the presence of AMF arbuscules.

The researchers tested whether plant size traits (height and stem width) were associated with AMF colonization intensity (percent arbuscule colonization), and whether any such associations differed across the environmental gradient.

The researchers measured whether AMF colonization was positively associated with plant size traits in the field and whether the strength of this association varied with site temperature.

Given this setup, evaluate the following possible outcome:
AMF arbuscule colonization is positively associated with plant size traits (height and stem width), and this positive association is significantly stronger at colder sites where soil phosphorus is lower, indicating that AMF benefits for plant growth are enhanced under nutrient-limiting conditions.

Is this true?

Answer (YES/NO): NO